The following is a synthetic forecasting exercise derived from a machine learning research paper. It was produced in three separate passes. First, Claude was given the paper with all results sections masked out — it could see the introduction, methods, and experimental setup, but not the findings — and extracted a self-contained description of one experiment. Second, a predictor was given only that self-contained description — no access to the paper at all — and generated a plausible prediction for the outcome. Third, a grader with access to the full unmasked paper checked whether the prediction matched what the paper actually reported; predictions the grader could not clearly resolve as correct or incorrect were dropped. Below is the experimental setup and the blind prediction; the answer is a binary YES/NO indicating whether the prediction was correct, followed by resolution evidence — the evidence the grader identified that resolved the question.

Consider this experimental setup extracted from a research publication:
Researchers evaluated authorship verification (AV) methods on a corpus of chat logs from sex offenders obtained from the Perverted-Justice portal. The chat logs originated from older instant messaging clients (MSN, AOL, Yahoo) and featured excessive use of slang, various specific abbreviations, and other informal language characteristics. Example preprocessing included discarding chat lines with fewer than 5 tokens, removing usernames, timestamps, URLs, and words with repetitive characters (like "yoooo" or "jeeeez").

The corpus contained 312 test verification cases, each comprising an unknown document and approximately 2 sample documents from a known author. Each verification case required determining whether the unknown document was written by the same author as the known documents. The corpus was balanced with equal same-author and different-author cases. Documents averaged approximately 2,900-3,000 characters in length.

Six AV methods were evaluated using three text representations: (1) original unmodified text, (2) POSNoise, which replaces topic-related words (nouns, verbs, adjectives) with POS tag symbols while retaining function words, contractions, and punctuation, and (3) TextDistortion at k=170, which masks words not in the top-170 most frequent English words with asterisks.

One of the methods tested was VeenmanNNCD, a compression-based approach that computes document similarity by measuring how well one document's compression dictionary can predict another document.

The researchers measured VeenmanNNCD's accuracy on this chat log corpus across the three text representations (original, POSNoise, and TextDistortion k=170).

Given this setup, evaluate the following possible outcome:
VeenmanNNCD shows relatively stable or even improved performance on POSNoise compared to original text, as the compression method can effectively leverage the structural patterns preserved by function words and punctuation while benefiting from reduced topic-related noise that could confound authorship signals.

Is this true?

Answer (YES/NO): NO